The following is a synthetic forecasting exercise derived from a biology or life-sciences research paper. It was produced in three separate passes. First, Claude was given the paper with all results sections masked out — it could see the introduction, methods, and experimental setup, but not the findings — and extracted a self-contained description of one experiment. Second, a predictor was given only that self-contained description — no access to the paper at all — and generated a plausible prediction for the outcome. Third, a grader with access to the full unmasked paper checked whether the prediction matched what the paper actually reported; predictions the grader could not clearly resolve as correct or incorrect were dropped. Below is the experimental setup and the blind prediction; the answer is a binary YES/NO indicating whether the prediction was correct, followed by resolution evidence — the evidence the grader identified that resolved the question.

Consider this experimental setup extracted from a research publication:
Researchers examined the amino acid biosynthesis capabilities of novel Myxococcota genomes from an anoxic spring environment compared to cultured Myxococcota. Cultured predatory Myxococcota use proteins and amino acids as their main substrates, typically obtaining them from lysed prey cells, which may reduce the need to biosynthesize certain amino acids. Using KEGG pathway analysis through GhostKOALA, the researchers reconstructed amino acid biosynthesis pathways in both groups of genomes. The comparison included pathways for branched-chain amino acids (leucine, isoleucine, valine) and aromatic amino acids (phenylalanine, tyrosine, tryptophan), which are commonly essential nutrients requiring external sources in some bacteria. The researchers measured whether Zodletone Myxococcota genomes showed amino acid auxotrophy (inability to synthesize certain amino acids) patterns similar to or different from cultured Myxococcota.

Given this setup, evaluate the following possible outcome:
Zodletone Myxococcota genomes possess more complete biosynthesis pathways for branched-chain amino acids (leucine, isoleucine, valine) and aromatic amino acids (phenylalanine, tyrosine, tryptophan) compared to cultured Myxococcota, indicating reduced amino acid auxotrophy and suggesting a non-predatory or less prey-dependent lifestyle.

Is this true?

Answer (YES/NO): YES